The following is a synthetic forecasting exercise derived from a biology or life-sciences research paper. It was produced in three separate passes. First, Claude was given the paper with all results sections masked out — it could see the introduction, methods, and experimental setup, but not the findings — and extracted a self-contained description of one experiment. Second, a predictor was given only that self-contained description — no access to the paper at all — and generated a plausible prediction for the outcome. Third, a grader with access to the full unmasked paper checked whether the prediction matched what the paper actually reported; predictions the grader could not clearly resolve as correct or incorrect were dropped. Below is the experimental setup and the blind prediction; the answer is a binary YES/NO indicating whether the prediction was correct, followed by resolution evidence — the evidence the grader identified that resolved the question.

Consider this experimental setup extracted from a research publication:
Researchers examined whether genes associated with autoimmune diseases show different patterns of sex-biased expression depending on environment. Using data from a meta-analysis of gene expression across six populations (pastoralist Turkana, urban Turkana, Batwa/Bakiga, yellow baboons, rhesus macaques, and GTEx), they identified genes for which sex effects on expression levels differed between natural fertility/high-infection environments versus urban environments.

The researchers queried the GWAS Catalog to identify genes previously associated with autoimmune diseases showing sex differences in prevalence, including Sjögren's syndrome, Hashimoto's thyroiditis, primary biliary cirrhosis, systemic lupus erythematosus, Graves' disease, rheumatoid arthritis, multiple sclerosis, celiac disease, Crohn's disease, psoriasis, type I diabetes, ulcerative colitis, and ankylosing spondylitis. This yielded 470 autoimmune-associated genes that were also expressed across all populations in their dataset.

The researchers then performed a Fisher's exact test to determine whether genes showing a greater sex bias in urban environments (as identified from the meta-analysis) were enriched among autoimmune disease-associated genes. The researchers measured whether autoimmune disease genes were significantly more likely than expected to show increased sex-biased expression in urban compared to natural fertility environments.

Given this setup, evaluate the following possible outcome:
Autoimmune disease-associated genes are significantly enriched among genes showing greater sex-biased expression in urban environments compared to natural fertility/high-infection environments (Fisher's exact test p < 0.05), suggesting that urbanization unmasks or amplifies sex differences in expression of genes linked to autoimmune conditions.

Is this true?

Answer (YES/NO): NO